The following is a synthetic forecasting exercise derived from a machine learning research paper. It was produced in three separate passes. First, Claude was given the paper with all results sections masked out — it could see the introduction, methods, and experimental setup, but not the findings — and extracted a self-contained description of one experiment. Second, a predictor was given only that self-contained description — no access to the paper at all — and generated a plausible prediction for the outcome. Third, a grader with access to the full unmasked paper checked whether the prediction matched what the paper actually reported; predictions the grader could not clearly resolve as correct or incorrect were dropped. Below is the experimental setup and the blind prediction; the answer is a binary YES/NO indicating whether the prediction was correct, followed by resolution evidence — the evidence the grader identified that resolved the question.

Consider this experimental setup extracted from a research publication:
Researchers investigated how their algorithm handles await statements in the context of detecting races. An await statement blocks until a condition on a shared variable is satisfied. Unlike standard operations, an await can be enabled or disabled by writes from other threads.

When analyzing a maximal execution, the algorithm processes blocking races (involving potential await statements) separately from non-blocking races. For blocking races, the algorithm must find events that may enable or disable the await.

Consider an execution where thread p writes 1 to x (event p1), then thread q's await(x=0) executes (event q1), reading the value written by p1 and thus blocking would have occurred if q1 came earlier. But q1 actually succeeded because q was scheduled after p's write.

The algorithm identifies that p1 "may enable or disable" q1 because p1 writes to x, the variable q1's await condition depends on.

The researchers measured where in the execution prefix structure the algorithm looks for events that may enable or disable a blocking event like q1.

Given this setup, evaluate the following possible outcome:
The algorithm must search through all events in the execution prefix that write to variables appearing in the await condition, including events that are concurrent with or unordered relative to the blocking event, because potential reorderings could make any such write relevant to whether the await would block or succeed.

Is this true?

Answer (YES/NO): NO